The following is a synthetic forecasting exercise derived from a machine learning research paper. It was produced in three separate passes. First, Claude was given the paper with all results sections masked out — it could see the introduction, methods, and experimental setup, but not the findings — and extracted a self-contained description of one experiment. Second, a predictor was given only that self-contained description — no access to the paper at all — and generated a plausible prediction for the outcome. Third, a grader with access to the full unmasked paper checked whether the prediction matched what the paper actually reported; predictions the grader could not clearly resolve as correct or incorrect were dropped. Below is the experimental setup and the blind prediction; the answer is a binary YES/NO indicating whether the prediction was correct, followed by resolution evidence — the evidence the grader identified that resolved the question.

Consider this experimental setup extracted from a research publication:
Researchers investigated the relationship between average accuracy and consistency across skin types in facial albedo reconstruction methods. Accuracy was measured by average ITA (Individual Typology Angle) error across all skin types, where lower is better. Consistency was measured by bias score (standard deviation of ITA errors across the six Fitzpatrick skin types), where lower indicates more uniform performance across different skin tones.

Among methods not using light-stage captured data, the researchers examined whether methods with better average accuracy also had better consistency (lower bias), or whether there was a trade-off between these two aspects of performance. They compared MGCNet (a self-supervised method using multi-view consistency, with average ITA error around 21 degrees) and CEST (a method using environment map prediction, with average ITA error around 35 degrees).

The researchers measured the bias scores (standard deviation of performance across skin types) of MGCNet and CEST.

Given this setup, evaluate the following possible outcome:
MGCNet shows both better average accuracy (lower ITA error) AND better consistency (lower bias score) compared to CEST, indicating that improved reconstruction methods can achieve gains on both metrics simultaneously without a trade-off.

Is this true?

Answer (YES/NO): NO